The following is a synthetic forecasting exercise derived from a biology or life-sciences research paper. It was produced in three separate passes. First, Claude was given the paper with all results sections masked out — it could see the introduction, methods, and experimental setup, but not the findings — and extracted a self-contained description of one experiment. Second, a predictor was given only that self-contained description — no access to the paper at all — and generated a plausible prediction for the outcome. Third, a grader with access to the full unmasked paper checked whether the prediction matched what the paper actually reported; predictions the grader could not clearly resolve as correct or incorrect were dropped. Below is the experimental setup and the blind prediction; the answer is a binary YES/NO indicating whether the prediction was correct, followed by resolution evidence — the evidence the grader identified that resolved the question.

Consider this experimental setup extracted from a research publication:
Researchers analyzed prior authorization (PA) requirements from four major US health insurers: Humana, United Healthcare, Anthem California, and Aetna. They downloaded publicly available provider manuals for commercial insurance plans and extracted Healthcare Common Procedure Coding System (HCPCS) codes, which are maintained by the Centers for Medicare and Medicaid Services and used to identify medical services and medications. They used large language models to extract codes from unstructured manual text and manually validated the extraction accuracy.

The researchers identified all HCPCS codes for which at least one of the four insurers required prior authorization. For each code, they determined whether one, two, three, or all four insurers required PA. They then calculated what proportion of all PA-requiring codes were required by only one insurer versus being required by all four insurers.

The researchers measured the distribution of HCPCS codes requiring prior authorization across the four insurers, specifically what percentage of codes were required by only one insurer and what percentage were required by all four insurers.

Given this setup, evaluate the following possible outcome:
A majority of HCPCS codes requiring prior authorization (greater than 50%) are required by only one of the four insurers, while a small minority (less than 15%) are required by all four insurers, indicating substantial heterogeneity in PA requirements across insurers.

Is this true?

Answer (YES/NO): YES